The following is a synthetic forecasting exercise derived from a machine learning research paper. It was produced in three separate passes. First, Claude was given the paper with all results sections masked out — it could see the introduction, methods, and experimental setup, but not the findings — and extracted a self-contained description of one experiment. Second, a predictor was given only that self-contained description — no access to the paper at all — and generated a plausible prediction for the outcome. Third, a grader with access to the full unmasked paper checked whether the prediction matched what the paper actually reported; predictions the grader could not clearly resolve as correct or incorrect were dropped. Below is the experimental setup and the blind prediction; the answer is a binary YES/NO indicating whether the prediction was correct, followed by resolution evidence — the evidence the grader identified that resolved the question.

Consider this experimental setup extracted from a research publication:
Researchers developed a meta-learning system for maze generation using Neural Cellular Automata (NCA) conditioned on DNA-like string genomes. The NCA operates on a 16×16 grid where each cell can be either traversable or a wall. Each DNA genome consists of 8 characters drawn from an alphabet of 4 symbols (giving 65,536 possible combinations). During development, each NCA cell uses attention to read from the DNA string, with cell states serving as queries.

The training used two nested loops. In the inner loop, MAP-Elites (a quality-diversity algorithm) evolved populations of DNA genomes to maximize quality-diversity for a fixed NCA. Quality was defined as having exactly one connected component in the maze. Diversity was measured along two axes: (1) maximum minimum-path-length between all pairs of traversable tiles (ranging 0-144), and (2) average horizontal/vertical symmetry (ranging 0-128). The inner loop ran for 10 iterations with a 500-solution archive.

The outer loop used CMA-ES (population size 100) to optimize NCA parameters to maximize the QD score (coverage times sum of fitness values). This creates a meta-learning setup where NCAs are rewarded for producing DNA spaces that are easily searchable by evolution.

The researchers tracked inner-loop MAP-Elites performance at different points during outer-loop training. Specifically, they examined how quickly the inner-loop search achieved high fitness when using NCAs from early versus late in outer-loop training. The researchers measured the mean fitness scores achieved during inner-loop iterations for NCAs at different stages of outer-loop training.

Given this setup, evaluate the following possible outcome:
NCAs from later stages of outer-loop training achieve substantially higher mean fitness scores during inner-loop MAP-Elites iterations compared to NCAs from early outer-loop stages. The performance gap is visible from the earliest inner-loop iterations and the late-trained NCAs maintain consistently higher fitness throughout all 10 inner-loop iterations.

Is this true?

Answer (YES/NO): YES